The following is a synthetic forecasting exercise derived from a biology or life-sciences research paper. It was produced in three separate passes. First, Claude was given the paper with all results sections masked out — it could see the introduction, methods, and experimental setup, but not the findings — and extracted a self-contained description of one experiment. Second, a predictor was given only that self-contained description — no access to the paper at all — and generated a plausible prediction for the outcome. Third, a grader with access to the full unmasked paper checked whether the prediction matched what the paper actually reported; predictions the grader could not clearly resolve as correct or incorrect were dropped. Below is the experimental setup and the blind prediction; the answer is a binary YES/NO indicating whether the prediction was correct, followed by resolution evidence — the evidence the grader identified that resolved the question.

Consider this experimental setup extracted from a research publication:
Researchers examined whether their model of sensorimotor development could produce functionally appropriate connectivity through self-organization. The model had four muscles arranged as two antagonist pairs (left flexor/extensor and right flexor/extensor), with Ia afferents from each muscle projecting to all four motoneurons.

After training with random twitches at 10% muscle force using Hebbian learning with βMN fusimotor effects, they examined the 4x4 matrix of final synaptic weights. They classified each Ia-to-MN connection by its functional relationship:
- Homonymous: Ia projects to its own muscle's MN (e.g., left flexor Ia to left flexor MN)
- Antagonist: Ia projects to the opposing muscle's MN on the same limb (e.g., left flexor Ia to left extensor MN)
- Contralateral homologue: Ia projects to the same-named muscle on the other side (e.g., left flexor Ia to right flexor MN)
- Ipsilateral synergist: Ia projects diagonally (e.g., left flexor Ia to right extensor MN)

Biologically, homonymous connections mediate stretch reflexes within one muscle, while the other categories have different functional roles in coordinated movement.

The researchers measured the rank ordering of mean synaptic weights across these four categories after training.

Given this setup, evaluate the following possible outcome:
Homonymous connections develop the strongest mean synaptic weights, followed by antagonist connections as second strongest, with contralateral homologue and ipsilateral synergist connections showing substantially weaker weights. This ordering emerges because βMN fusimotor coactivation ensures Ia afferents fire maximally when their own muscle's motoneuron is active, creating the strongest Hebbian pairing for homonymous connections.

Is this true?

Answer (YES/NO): NO